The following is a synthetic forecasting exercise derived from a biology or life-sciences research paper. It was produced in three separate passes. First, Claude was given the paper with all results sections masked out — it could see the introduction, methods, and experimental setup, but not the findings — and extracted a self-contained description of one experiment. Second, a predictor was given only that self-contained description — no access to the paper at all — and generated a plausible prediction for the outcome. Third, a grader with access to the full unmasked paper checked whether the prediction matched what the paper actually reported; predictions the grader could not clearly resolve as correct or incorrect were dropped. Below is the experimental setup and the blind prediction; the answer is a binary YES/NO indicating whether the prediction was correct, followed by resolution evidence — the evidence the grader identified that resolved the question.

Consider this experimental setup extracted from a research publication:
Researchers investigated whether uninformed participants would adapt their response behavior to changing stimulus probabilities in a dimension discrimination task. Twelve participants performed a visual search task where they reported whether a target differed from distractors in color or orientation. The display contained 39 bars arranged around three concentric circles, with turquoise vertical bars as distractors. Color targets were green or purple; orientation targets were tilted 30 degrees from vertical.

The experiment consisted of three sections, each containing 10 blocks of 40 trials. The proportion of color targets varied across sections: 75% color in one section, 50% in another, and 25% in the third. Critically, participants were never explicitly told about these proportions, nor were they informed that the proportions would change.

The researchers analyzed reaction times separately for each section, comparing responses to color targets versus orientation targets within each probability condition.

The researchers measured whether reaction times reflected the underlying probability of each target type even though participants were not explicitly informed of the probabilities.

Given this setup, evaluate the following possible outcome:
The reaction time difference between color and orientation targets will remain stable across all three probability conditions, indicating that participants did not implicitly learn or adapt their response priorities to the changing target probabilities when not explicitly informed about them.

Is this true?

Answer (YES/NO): NO